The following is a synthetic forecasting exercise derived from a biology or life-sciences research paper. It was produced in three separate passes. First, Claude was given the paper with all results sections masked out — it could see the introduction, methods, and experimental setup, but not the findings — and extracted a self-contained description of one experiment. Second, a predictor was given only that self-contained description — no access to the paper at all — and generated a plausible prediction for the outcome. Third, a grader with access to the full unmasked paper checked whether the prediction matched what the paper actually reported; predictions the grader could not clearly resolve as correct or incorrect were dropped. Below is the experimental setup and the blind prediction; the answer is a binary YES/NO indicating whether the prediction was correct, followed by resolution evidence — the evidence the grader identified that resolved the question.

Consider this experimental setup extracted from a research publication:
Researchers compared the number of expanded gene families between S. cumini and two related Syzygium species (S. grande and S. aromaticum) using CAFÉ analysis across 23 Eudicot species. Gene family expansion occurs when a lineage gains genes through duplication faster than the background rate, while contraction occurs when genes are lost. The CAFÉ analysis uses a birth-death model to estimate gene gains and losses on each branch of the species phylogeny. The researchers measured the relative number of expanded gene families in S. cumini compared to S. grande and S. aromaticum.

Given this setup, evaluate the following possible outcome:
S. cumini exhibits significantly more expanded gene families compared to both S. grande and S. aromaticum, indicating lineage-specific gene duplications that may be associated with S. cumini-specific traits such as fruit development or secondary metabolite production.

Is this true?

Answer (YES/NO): YES